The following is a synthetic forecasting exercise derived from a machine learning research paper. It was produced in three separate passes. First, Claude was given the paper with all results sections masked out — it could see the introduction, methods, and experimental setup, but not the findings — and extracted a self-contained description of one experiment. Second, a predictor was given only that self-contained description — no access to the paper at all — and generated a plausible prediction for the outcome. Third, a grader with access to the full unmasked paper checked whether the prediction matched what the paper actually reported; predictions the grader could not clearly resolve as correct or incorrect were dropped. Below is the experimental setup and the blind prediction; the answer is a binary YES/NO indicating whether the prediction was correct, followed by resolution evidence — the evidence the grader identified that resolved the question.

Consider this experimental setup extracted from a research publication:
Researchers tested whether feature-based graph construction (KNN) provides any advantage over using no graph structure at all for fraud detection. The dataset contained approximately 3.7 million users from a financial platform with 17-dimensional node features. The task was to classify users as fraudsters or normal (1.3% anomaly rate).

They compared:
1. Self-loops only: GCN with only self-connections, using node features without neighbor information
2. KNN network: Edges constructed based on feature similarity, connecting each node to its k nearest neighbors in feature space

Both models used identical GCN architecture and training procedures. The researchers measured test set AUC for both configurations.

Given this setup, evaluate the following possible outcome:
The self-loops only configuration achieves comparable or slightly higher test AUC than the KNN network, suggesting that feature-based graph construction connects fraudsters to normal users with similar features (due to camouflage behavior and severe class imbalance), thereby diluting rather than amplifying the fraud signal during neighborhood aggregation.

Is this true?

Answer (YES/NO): NO